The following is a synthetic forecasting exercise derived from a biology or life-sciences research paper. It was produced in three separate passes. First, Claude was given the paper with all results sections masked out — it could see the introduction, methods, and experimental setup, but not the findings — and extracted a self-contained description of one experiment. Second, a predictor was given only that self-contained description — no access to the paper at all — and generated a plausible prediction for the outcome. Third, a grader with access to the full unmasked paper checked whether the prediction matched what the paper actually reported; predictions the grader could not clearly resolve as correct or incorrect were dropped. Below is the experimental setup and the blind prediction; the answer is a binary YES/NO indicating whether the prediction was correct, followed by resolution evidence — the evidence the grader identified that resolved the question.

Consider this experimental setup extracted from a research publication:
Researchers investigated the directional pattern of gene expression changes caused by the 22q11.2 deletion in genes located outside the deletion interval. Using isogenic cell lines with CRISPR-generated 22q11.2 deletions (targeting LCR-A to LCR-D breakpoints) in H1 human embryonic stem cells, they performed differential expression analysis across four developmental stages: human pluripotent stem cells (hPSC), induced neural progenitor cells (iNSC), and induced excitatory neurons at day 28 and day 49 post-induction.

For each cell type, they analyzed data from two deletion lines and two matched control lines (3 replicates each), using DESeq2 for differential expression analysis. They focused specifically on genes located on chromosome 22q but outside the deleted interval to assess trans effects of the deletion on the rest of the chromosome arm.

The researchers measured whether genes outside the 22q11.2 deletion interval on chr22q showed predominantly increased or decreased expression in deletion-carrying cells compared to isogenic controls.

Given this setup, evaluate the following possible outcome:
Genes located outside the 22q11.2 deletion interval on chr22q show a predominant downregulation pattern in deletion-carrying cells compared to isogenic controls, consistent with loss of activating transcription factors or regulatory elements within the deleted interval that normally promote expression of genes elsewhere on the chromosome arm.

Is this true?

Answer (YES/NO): YES